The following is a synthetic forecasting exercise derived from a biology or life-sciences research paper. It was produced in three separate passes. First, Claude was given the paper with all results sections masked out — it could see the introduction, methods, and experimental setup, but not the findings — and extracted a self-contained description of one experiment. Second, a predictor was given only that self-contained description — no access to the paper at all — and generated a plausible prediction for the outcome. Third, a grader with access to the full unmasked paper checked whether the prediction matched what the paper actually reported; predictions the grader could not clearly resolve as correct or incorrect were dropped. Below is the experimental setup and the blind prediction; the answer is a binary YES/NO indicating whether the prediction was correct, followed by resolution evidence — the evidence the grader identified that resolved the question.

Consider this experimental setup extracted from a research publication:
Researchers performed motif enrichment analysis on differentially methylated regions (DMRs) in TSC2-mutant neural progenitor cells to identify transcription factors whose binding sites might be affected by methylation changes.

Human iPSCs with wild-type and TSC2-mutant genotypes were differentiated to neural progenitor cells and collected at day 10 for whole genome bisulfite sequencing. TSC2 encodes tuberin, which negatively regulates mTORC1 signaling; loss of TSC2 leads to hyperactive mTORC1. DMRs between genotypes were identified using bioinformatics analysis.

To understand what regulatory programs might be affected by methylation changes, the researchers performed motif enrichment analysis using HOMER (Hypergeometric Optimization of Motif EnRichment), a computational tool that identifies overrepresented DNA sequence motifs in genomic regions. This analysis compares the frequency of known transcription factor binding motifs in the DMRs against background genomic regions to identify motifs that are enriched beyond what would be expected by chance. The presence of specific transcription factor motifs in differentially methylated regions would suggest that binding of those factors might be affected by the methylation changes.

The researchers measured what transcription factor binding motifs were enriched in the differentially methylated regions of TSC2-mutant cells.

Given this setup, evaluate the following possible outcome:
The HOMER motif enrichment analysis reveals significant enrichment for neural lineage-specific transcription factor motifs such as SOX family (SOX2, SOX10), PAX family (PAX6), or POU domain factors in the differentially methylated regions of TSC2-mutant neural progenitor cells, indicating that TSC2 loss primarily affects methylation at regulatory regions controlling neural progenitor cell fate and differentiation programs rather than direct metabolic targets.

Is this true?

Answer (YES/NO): NO